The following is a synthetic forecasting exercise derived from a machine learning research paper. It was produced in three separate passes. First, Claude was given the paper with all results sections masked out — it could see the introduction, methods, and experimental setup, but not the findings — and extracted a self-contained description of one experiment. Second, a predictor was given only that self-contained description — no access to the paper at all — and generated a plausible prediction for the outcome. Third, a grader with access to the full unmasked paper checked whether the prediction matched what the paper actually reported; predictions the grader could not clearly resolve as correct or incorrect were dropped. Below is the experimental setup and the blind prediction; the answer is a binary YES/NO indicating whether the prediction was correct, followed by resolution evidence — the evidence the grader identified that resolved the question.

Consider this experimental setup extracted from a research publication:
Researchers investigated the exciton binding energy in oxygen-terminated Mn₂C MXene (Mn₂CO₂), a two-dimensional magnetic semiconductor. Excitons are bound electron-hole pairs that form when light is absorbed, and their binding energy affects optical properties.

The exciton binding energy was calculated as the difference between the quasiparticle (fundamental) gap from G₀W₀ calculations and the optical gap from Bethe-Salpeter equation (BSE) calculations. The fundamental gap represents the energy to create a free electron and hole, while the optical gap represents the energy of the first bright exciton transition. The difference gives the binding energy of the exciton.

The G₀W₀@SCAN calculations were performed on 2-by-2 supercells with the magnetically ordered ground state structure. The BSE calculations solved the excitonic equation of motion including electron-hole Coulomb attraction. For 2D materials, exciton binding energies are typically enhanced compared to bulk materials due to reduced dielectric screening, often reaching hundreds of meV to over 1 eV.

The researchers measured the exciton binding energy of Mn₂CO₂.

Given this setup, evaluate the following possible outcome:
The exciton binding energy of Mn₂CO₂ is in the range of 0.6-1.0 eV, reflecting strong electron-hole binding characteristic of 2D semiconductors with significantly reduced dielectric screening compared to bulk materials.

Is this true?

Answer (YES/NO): NO